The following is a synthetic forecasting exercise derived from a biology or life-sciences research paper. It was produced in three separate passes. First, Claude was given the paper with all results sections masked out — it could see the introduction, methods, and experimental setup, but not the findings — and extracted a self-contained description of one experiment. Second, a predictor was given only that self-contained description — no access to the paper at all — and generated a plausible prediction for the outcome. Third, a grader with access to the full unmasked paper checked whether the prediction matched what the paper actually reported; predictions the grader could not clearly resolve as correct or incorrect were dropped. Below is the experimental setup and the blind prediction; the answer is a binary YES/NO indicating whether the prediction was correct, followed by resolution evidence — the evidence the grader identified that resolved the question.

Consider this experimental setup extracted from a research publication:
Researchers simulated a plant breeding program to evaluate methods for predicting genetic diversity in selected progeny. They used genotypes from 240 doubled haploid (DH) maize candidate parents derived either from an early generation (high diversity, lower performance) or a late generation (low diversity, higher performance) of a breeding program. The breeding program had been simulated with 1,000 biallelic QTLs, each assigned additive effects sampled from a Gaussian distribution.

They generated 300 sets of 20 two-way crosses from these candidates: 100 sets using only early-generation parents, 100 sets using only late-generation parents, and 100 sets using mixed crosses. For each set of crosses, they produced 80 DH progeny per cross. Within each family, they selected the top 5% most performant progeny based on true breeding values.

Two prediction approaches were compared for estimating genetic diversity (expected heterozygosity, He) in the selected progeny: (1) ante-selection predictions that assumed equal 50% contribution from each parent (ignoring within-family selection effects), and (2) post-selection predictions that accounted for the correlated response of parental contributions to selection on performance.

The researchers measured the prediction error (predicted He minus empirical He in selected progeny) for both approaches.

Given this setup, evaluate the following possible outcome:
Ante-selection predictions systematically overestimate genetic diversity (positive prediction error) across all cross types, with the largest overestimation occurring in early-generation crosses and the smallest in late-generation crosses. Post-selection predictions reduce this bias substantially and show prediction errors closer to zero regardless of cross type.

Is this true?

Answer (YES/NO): NO